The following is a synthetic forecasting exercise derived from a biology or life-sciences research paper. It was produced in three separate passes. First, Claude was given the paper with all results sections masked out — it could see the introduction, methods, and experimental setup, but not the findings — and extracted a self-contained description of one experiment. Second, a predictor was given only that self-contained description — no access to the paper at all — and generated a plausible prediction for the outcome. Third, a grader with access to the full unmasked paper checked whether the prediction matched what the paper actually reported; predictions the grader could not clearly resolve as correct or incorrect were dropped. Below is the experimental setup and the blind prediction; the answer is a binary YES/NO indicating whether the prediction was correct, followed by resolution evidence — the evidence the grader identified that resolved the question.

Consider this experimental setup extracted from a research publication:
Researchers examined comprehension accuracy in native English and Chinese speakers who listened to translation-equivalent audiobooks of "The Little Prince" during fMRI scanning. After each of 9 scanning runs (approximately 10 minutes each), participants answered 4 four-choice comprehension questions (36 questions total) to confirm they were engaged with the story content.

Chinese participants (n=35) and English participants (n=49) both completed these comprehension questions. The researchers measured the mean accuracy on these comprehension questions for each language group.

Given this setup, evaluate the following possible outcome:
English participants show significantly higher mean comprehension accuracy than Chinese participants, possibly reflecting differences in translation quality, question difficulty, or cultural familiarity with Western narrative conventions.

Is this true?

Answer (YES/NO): NO